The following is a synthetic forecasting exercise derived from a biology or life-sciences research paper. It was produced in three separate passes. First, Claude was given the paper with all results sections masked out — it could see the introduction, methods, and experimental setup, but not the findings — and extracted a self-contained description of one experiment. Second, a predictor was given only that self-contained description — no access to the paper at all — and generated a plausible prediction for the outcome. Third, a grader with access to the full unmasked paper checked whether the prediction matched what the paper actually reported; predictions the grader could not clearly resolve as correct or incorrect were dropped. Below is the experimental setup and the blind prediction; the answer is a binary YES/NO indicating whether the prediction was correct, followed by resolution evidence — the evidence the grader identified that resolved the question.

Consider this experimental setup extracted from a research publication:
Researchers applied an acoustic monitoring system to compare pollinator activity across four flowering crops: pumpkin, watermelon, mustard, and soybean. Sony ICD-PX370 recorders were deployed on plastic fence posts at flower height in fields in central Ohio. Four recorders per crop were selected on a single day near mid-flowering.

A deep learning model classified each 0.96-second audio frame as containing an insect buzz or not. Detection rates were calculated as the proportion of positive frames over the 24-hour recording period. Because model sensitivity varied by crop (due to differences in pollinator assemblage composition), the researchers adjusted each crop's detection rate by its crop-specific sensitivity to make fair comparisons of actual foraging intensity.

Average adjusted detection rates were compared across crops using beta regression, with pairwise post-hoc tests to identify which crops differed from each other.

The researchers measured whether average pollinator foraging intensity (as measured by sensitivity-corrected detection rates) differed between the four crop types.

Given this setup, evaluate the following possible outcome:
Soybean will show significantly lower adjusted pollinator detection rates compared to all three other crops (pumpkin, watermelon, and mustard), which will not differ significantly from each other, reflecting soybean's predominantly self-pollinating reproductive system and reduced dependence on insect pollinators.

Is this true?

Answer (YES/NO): NO